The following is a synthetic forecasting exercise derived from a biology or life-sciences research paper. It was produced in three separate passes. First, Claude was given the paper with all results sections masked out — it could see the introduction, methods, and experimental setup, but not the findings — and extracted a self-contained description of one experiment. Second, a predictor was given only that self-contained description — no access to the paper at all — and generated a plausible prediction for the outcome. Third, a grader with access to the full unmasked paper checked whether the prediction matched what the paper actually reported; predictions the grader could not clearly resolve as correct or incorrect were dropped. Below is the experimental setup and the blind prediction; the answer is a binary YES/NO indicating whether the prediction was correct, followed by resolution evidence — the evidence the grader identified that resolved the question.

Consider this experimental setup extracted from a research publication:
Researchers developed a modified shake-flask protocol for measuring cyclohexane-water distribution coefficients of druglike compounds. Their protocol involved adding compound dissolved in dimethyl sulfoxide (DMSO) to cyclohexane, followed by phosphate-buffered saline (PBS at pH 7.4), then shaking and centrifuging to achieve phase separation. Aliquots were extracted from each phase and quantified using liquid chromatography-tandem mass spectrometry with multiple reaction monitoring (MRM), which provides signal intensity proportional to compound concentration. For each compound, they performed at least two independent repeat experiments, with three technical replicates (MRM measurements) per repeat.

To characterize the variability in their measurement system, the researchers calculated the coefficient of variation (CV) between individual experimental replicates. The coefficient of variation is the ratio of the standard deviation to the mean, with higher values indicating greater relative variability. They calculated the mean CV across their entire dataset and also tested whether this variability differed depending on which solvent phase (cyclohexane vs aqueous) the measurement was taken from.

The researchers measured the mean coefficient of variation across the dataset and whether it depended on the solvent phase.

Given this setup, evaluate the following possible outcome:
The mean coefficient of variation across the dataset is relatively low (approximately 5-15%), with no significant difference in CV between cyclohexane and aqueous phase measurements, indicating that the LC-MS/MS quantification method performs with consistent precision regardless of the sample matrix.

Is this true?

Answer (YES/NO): NO